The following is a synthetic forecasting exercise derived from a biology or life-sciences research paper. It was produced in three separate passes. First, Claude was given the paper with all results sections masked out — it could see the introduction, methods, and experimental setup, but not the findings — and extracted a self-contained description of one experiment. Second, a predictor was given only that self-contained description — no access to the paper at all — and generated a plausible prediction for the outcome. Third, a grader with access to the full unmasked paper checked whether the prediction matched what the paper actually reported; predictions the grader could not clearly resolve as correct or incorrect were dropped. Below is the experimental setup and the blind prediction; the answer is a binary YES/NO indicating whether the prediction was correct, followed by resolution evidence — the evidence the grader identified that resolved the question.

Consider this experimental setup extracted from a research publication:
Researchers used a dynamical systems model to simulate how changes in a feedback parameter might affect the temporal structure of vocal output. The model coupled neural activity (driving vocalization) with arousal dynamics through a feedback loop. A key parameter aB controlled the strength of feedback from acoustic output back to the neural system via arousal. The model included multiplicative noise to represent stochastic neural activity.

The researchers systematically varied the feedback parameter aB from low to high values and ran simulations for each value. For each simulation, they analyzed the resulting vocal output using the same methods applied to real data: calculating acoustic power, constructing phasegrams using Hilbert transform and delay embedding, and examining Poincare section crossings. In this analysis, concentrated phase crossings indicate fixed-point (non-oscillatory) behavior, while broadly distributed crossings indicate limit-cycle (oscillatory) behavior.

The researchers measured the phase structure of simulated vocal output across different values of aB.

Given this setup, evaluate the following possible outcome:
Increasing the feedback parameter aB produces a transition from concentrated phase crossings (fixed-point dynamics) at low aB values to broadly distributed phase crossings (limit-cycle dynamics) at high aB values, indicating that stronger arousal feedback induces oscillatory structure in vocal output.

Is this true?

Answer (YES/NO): YES